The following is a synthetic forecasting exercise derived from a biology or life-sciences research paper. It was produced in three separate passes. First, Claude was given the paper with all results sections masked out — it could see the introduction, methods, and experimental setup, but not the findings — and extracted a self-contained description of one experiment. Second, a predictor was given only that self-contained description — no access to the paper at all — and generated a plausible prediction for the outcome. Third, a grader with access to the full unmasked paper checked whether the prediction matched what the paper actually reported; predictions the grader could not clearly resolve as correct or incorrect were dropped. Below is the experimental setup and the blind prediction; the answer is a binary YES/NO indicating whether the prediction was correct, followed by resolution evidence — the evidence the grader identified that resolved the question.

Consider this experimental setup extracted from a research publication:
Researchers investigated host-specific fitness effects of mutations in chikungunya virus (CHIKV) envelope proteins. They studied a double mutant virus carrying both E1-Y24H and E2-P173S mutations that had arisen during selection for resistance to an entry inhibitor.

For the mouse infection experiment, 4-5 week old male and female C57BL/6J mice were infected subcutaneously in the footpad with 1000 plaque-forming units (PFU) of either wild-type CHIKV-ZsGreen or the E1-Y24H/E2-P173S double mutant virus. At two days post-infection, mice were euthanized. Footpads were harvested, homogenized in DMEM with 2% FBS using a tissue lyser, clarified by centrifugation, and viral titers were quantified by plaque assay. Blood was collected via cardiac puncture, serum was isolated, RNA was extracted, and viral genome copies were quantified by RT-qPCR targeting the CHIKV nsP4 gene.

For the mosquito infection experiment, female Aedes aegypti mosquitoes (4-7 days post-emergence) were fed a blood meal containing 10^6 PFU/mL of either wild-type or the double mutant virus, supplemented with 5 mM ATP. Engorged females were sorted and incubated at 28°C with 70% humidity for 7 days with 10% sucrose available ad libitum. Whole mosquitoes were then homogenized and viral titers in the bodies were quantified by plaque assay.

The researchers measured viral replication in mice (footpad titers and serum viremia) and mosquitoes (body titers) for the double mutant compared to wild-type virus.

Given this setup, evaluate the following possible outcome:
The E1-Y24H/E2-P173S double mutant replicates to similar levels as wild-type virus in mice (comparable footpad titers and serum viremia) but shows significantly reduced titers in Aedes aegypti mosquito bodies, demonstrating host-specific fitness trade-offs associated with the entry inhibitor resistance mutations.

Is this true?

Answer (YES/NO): NO